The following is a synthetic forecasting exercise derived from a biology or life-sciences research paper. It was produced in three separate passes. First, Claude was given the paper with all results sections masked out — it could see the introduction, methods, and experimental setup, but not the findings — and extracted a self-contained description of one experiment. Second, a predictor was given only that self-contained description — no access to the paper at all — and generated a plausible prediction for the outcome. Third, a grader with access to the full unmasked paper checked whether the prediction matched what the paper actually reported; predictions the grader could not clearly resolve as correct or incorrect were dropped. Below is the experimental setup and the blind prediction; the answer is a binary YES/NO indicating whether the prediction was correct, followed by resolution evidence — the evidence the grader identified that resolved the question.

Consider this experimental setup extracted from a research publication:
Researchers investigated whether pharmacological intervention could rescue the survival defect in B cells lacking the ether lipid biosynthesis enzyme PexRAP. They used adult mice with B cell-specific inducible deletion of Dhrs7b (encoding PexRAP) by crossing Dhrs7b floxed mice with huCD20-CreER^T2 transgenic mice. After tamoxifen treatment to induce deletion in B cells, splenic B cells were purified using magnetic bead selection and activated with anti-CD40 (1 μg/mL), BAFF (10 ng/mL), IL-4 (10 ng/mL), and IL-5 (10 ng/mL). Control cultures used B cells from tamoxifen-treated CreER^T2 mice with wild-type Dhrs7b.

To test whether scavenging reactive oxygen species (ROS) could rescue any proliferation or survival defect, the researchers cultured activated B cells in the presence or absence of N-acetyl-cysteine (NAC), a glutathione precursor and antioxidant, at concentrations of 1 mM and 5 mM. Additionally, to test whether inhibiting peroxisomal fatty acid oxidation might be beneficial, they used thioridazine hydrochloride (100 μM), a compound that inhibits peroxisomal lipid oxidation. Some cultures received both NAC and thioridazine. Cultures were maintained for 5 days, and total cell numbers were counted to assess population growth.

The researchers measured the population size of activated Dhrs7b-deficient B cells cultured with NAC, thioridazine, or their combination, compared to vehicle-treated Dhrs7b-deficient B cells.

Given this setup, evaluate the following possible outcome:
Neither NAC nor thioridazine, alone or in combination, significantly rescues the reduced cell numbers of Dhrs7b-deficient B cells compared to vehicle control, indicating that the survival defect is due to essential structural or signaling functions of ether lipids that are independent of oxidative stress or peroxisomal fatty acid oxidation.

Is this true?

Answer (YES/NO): NO